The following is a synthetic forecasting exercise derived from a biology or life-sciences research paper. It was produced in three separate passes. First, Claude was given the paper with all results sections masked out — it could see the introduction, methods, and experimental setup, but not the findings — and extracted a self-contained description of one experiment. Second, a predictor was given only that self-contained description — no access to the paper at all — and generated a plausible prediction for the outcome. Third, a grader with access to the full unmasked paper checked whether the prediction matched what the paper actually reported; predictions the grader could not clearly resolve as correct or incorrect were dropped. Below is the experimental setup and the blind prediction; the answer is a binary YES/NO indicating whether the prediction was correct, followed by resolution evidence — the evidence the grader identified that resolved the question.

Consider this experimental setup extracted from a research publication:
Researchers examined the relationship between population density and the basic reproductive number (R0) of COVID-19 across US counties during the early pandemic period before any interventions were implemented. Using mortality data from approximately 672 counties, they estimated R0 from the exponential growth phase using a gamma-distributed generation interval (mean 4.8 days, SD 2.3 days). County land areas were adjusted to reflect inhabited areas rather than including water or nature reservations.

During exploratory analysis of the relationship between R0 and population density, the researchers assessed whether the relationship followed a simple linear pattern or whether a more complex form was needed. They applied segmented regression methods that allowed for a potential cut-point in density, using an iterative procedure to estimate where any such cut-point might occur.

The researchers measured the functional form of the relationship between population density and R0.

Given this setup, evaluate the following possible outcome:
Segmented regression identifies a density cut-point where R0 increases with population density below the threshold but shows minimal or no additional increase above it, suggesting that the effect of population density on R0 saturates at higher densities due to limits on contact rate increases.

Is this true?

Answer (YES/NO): NO